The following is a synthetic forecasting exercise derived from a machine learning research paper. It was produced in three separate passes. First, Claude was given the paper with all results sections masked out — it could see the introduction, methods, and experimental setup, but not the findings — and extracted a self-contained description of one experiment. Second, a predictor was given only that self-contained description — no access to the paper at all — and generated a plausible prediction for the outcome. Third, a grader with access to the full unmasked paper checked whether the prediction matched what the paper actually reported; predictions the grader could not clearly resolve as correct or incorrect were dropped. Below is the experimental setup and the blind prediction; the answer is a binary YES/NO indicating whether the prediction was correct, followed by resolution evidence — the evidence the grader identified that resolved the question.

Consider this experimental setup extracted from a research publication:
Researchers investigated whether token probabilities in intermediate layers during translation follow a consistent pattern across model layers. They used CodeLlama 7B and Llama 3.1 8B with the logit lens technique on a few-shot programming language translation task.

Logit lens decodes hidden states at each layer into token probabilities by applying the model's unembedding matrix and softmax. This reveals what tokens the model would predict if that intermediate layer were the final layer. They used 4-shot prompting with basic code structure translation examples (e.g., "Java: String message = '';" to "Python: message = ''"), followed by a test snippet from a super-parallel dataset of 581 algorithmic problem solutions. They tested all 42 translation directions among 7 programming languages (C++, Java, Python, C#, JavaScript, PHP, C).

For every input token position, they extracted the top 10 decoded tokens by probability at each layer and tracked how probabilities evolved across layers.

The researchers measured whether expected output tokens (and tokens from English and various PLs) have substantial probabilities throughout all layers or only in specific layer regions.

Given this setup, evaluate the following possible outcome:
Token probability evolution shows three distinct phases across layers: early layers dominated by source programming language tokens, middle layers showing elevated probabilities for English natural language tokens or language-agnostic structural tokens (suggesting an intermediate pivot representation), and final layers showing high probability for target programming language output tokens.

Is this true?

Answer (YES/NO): NO